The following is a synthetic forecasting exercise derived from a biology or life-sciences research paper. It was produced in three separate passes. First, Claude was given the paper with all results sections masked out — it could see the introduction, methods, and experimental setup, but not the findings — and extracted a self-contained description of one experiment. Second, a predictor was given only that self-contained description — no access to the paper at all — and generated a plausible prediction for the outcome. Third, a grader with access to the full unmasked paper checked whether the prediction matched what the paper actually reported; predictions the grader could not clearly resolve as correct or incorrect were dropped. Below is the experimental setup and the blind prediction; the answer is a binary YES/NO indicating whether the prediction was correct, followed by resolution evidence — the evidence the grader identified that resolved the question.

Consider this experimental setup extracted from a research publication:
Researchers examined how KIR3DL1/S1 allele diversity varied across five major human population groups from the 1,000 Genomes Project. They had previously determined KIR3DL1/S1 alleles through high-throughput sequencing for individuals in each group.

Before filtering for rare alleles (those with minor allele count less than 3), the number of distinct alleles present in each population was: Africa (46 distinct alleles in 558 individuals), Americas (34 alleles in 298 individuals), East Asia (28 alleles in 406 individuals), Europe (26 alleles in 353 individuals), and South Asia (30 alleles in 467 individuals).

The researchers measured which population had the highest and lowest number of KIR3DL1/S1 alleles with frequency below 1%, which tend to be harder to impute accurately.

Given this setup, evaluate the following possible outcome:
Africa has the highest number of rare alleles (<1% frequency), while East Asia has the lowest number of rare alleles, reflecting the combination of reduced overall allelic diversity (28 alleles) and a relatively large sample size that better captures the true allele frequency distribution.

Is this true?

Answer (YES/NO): YES